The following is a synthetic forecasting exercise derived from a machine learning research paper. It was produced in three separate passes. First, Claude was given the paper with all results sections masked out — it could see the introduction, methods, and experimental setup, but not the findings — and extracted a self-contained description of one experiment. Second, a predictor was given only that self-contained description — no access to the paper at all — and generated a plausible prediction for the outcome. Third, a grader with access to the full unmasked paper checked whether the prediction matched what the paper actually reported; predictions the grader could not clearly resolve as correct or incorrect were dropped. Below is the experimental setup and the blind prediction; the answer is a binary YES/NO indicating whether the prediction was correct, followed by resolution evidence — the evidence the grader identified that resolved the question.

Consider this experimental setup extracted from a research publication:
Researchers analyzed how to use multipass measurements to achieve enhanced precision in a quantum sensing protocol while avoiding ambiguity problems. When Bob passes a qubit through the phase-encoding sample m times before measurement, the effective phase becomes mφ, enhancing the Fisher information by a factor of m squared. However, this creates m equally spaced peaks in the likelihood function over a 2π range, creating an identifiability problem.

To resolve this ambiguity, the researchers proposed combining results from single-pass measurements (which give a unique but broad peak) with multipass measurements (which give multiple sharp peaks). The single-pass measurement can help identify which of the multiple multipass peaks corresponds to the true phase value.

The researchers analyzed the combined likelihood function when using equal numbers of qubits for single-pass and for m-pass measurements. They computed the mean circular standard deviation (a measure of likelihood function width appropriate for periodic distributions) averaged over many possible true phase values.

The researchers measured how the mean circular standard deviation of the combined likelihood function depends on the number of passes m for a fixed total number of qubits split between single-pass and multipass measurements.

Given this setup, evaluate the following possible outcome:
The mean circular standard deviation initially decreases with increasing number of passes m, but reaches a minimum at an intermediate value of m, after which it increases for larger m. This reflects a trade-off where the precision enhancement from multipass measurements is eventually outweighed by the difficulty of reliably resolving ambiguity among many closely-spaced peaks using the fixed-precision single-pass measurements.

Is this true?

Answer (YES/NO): YES